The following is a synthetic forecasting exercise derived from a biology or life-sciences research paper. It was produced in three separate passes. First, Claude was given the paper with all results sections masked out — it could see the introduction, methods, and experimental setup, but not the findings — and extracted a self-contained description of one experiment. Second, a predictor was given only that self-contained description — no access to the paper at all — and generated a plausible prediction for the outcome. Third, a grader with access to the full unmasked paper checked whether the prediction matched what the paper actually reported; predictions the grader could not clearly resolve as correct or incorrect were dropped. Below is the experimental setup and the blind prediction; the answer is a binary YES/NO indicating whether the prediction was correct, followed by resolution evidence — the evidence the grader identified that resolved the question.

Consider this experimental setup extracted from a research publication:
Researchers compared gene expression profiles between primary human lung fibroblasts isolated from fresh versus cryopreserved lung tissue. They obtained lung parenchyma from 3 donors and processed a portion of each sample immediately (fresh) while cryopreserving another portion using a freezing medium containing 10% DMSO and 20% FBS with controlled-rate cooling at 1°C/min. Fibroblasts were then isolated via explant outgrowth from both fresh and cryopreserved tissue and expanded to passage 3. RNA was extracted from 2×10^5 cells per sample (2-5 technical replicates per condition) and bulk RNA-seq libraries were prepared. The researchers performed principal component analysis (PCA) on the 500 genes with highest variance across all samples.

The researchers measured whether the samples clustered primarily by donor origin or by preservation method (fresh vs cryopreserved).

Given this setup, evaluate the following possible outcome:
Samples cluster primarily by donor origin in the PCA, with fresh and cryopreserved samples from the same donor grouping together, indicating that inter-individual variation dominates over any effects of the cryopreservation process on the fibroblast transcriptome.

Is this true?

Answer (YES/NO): YES